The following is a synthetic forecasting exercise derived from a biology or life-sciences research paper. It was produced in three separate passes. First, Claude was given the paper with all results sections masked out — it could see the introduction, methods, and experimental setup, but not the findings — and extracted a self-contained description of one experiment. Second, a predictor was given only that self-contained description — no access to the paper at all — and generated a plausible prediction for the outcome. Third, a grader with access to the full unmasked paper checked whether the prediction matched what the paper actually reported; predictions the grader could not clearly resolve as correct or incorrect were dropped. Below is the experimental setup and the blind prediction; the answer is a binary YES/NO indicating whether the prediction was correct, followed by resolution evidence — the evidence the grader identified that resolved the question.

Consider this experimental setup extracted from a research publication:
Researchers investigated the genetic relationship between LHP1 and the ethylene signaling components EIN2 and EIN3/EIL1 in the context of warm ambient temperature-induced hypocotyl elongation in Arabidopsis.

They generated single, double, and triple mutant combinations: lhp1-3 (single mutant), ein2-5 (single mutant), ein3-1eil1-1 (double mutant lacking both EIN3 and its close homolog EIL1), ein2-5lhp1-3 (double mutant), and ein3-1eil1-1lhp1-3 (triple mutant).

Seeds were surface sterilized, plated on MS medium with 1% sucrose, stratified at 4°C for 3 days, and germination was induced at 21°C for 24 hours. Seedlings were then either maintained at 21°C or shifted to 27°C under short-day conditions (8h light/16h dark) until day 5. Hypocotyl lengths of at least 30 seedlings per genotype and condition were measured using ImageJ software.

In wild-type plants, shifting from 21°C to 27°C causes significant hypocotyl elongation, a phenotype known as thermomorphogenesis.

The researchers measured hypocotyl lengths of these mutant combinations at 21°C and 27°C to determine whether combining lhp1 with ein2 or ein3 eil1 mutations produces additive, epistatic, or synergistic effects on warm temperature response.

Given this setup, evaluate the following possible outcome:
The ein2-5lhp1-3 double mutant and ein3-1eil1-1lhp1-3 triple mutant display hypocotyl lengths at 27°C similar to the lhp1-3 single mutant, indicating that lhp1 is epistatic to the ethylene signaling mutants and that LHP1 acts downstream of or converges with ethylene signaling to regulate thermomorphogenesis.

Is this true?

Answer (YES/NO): NO